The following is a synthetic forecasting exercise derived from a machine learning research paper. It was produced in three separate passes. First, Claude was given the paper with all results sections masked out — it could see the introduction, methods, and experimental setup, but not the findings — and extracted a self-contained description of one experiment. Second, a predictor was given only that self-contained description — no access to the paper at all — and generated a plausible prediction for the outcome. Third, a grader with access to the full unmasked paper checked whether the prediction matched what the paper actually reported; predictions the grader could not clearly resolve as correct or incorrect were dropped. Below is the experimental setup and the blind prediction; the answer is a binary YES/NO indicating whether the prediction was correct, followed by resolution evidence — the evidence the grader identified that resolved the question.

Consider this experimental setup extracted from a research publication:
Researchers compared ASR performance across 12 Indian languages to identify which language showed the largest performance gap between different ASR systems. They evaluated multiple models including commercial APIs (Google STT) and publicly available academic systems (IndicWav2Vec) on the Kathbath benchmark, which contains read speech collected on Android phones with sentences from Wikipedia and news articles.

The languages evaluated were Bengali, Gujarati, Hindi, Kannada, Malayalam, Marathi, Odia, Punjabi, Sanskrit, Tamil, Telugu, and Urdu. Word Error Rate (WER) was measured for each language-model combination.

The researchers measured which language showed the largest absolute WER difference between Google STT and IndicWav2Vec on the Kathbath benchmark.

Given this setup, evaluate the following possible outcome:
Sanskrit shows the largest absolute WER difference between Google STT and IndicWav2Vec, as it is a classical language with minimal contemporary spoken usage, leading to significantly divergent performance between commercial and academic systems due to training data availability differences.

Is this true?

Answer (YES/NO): NO